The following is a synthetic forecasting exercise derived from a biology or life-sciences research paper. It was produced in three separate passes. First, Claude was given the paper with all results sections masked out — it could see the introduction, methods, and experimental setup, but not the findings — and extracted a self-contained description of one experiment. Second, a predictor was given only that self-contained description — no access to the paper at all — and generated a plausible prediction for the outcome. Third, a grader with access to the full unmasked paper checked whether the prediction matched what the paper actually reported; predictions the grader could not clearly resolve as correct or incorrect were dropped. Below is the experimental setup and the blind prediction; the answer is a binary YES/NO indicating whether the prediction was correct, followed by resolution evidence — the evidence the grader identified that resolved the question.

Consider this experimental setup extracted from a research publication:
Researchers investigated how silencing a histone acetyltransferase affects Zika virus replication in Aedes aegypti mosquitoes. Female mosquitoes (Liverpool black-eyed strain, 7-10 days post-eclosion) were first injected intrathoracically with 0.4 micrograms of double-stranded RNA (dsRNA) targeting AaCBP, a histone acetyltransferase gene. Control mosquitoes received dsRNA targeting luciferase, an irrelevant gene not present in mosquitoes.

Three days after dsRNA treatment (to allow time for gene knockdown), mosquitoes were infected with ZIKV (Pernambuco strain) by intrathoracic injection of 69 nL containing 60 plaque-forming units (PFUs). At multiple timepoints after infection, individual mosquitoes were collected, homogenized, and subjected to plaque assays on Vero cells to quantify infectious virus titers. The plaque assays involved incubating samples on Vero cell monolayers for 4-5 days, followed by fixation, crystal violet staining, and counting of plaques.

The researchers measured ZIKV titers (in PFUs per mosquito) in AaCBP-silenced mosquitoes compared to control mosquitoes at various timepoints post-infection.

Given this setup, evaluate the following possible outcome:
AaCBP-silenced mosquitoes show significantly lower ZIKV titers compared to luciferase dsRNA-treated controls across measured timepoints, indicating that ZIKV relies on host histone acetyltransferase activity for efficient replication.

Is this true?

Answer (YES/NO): NO